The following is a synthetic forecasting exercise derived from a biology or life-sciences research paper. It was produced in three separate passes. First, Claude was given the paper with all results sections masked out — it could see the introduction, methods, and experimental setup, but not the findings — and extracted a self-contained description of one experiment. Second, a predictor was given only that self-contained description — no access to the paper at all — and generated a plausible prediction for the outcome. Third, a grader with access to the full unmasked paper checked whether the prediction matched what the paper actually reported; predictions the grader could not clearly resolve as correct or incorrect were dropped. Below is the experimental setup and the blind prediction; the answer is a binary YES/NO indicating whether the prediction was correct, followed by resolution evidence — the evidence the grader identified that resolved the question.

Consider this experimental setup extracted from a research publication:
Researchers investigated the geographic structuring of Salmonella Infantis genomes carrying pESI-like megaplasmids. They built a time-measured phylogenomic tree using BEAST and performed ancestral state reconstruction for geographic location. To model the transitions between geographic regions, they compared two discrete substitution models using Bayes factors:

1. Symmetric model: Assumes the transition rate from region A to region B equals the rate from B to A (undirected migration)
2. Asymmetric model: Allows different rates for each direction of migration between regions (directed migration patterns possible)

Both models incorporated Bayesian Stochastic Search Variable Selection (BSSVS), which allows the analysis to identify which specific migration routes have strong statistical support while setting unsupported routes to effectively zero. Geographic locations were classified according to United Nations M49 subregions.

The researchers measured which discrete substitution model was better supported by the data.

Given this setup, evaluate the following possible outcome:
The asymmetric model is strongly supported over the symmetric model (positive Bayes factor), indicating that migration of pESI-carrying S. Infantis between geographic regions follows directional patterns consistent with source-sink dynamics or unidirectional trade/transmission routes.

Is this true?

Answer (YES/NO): YES